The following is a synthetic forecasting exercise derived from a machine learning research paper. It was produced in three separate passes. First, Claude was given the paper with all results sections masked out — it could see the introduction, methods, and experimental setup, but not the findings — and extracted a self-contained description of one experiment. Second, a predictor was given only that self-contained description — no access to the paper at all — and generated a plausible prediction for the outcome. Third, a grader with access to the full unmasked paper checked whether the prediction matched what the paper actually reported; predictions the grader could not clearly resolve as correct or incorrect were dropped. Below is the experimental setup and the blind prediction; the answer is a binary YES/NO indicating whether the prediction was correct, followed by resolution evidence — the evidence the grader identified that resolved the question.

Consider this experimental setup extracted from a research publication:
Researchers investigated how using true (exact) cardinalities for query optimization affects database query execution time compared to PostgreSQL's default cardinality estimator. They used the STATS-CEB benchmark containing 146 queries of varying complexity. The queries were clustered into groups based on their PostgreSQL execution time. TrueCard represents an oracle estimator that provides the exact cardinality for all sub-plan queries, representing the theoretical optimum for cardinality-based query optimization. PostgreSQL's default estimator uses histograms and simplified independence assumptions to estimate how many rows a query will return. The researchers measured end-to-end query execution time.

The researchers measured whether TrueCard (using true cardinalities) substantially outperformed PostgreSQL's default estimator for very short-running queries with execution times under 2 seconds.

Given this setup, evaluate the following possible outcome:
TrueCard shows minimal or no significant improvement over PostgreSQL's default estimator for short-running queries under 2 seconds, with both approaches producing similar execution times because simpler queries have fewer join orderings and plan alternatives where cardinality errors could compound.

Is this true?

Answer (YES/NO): YES